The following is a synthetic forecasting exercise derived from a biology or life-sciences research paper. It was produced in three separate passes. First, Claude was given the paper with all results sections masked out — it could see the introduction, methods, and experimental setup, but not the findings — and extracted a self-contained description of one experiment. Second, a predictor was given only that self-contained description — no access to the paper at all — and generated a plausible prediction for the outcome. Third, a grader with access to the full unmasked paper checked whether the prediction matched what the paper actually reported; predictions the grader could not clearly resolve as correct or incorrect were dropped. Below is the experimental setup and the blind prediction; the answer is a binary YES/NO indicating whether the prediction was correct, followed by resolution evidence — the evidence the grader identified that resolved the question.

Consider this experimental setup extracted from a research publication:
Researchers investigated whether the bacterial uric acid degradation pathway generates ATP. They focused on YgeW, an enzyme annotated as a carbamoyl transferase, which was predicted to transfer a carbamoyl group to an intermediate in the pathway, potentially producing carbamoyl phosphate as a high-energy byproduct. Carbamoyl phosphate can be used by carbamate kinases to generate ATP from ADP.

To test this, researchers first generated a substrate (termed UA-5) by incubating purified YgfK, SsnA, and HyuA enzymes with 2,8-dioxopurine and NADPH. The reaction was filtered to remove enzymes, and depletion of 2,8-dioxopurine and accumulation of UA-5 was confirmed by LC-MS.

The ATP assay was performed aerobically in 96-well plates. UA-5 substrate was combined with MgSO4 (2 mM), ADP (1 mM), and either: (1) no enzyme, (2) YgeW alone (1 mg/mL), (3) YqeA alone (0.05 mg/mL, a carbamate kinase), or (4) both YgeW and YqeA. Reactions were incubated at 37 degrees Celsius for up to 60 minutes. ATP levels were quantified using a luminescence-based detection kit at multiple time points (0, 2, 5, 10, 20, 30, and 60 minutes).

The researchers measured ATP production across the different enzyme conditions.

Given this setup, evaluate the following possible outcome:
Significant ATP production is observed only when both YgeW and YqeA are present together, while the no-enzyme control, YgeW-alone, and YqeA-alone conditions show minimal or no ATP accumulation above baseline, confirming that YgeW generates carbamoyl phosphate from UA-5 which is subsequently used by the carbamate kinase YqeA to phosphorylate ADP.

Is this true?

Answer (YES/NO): YES